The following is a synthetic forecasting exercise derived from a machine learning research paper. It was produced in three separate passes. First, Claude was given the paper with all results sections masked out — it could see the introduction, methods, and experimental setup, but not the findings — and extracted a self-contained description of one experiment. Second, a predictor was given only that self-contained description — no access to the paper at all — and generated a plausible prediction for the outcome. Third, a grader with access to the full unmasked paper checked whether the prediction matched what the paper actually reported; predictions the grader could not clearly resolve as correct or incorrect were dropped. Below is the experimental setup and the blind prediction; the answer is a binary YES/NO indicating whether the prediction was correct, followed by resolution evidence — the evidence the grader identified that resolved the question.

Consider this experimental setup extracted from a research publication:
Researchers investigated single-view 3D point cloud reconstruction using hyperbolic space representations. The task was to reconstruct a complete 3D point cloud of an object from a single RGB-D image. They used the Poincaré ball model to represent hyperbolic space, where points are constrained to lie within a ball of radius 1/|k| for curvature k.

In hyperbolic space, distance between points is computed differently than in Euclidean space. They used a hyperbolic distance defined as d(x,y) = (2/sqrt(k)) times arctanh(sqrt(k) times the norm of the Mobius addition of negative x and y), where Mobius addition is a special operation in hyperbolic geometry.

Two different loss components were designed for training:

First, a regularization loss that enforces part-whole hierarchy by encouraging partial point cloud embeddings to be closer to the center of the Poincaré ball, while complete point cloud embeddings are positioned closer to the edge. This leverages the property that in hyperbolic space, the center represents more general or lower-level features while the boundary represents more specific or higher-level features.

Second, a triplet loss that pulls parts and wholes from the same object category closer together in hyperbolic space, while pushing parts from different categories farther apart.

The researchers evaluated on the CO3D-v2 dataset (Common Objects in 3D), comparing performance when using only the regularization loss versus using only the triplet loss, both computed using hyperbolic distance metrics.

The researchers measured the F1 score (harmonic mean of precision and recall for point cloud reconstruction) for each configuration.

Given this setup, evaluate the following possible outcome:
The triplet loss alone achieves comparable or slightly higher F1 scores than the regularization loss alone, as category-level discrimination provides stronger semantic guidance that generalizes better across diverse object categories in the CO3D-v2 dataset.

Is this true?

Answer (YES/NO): YES